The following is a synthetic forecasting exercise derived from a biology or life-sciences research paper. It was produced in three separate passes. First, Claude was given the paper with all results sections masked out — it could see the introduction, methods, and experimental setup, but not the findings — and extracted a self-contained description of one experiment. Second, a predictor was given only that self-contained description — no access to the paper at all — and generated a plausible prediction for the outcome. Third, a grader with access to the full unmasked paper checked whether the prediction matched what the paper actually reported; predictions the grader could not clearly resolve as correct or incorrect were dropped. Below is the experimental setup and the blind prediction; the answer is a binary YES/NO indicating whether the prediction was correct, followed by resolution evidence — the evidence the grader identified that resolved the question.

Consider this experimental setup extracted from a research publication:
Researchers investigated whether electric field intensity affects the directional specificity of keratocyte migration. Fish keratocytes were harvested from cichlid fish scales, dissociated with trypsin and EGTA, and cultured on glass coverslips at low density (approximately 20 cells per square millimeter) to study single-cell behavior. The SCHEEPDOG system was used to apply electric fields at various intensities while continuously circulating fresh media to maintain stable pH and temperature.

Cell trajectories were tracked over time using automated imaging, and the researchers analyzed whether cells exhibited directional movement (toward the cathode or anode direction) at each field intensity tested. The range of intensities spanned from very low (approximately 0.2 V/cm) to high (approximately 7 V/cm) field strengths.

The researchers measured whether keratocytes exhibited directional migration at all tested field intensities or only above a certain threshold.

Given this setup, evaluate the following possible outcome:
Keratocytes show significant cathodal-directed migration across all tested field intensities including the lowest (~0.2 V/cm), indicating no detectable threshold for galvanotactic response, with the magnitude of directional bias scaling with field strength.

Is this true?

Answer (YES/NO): YES